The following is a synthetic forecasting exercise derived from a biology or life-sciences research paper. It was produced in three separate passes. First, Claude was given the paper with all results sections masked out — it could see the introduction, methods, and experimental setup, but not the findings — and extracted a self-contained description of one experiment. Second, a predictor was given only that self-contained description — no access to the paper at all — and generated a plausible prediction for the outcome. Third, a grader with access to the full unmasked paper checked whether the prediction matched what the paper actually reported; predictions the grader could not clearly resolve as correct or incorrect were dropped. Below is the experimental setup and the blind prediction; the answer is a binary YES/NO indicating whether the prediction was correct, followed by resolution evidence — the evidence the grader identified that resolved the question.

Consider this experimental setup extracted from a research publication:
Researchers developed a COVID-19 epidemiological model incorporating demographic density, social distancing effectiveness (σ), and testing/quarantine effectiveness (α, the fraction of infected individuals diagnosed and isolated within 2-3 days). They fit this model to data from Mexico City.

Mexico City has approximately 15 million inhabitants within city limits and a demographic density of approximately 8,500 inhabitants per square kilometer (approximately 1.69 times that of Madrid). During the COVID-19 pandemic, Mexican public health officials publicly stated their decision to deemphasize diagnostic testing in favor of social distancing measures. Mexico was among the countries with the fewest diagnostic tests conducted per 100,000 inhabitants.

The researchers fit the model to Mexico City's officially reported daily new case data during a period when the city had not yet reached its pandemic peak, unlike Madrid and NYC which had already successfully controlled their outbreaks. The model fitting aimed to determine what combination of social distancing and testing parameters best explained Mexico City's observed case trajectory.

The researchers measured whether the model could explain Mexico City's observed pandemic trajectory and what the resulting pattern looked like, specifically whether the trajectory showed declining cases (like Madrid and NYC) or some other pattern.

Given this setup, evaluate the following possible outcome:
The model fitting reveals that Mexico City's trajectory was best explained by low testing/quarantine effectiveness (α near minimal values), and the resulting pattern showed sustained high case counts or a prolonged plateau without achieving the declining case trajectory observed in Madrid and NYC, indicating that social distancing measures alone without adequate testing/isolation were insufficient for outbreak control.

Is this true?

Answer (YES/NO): YES